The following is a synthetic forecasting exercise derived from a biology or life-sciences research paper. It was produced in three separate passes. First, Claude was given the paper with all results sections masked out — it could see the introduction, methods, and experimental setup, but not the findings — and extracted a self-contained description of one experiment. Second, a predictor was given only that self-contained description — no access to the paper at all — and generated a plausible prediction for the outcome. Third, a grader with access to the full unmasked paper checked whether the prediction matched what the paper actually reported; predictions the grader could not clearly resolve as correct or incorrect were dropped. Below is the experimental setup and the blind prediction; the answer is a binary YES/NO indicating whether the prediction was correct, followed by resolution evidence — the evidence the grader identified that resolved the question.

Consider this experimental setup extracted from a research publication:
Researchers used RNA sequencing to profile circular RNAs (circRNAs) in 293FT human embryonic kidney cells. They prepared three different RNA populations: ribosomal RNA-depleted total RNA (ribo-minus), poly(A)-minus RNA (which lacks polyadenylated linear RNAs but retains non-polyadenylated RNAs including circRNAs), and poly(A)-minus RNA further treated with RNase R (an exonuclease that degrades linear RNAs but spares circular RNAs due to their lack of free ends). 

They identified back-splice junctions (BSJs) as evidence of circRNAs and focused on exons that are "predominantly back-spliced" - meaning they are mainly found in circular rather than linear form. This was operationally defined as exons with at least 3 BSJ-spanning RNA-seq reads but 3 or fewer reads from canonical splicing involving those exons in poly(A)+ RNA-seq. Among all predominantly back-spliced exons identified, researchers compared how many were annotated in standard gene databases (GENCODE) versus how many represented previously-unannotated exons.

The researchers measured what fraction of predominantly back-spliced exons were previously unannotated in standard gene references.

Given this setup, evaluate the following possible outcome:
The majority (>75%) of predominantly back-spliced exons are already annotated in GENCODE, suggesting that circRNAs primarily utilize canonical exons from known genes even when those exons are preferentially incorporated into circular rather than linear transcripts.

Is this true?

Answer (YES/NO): NO